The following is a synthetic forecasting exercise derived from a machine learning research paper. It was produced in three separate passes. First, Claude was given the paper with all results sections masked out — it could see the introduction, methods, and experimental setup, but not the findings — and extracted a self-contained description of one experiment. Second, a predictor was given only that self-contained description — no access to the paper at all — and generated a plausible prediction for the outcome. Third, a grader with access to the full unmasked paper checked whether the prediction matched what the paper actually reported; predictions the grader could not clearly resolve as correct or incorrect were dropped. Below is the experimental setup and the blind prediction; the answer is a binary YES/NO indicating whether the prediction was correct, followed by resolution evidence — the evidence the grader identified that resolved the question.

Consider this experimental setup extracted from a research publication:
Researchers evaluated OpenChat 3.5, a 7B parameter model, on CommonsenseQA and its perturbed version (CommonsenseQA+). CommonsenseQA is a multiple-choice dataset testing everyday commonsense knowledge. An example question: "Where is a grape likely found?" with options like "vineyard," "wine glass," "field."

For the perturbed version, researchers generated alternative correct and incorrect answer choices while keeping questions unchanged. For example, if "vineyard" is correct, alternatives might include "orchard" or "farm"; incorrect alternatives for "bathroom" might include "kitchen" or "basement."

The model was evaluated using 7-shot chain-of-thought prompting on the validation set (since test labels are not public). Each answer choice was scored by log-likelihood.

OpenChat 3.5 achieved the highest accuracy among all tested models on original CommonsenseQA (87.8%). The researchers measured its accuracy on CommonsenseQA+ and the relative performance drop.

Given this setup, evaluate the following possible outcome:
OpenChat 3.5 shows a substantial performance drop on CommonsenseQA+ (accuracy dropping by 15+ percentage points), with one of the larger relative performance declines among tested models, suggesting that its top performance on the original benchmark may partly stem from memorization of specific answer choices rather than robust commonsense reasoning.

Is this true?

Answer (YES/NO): NO